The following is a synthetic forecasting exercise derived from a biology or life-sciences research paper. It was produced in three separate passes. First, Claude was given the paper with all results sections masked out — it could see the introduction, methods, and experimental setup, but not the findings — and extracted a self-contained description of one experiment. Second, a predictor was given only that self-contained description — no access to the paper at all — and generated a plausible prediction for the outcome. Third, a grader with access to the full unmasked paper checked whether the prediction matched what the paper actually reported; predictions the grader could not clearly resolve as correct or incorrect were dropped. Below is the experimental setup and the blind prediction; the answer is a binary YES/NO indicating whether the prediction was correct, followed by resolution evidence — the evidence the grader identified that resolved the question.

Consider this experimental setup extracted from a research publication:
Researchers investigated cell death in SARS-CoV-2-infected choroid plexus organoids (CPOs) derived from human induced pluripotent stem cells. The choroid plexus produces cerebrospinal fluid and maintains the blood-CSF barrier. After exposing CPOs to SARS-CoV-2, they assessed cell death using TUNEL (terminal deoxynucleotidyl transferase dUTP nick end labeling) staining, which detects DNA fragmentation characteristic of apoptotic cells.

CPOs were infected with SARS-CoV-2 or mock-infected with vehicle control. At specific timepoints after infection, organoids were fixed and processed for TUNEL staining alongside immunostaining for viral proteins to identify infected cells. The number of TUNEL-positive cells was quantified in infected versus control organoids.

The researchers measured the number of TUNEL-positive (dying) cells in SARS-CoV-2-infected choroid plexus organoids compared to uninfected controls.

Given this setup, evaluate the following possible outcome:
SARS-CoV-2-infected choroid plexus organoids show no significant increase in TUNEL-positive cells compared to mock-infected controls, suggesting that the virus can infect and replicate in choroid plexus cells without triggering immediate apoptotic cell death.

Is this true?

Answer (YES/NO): NO